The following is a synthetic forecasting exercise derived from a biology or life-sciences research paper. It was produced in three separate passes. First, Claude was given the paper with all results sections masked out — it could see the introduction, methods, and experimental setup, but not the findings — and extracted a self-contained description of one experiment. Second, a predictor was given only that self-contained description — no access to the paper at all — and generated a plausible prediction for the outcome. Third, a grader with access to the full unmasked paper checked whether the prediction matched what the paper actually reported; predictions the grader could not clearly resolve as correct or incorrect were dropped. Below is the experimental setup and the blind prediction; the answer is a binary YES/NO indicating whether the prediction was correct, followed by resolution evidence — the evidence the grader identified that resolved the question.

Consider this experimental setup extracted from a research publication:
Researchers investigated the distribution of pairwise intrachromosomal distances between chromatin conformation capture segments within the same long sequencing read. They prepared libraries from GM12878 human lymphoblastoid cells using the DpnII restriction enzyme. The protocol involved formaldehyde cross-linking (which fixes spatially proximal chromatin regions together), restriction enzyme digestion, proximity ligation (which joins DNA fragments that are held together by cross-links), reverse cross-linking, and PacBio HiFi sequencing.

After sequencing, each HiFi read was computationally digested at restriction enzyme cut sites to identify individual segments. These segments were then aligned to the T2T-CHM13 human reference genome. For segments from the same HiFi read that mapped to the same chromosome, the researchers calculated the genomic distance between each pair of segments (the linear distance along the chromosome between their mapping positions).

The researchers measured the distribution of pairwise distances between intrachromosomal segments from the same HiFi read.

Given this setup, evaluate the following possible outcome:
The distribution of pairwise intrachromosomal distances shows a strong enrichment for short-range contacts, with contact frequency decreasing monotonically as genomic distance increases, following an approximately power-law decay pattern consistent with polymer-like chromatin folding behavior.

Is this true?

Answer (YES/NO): YES